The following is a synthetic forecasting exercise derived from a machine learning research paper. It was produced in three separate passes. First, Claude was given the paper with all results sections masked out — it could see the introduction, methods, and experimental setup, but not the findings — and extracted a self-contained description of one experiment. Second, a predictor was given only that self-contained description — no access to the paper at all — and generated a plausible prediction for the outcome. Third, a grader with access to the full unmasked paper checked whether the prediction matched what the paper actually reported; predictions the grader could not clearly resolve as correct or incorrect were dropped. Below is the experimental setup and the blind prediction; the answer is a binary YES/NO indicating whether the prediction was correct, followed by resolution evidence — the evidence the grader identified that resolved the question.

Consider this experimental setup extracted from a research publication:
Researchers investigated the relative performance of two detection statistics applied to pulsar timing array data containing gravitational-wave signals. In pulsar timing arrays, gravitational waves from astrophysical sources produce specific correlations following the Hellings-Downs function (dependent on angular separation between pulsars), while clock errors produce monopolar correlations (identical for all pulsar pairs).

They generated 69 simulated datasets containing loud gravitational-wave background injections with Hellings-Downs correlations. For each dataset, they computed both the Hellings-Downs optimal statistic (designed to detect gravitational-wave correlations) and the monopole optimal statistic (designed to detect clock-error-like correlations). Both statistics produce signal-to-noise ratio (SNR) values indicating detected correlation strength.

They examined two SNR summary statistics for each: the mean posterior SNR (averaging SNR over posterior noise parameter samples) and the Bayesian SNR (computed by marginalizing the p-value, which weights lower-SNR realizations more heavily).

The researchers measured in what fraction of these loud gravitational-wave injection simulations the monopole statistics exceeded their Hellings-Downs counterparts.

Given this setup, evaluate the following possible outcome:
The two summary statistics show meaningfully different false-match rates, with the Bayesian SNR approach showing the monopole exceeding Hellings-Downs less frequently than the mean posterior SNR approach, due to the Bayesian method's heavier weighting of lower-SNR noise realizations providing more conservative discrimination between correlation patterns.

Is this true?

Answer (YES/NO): NO